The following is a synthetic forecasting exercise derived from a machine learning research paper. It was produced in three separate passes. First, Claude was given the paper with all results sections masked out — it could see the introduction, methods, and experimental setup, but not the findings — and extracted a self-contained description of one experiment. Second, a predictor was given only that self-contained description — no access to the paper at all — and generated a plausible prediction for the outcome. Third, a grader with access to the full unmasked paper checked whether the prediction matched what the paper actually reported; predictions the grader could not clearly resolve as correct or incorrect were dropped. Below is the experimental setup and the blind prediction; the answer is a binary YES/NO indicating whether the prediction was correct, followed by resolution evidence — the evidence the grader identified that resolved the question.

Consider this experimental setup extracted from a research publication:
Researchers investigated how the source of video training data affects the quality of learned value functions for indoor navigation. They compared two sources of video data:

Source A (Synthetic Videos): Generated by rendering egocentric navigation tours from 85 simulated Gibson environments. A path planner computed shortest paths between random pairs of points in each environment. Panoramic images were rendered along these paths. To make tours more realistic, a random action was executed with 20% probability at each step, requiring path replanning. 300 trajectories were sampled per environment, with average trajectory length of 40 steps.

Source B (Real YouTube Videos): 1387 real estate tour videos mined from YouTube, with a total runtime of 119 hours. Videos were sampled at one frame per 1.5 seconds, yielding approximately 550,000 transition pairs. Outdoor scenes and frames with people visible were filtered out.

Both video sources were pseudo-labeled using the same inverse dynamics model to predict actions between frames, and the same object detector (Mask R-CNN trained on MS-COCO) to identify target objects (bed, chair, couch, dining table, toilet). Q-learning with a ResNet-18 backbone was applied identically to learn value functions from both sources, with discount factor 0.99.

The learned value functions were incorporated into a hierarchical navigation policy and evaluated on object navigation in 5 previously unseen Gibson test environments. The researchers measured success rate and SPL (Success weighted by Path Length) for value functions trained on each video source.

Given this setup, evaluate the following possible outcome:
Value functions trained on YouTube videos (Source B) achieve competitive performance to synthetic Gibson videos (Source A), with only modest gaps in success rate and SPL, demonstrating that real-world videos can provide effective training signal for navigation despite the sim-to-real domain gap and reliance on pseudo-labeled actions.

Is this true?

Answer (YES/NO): YES